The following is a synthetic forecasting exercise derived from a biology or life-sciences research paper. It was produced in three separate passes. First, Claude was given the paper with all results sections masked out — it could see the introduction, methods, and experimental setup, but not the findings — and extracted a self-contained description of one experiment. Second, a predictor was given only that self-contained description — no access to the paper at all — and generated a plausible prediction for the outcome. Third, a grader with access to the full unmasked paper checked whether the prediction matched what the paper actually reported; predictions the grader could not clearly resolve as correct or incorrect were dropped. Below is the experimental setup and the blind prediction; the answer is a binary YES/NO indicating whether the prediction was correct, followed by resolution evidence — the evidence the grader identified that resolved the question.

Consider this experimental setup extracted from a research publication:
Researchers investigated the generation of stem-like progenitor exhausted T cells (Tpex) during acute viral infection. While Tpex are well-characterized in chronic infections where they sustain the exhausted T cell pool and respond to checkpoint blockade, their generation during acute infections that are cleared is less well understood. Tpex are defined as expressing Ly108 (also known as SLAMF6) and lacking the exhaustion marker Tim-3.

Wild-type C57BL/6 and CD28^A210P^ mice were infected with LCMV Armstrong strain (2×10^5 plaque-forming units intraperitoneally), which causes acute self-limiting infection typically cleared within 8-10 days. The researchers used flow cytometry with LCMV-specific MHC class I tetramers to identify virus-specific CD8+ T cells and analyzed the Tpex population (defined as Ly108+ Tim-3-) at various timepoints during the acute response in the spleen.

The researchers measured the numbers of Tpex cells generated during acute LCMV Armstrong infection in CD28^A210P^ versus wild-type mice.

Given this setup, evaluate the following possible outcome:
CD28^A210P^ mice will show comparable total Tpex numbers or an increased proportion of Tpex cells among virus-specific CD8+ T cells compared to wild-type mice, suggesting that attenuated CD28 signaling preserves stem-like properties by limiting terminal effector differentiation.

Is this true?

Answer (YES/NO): NO